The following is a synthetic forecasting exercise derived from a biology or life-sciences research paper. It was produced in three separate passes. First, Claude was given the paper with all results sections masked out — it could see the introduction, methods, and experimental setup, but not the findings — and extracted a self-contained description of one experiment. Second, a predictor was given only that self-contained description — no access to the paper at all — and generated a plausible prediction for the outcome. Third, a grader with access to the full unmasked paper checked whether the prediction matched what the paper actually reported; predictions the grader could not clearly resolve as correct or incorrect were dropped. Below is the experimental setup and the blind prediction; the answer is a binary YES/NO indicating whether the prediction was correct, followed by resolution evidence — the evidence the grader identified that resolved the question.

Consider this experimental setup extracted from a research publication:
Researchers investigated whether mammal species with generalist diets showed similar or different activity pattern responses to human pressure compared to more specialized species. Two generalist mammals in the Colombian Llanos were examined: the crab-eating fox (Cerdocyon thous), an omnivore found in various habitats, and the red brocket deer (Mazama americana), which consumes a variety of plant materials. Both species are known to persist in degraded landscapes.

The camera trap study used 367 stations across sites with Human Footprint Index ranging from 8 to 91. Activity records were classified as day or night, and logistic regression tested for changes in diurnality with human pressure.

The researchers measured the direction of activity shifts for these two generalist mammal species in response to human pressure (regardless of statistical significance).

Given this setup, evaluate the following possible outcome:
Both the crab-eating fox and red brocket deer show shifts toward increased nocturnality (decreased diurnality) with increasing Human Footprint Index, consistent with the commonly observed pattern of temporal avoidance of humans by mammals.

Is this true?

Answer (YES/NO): NO